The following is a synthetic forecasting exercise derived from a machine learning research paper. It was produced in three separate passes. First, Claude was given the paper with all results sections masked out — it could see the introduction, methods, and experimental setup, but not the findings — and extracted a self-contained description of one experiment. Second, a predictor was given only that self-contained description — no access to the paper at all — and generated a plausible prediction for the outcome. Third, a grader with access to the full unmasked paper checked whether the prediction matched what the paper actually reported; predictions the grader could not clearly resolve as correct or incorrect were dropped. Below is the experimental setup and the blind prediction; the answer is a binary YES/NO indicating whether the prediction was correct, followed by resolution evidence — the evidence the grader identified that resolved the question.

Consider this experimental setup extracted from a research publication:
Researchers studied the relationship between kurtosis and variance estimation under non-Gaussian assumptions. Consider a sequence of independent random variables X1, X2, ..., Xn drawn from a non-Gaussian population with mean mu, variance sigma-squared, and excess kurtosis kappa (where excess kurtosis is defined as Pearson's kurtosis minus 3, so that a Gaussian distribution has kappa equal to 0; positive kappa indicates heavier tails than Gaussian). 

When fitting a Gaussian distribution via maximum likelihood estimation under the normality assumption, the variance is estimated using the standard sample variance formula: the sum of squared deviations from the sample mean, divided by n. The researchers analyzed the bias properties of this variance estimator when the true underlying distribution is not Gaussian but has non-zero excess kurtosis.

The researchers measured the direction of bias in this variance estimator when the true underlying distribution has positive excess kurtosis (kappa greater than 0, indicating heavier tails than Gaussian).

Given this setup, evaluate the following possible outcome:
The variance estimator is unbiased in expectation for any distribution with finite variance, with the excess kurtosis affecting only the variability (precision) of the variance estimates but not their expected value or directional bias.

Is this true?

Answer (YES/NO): NO